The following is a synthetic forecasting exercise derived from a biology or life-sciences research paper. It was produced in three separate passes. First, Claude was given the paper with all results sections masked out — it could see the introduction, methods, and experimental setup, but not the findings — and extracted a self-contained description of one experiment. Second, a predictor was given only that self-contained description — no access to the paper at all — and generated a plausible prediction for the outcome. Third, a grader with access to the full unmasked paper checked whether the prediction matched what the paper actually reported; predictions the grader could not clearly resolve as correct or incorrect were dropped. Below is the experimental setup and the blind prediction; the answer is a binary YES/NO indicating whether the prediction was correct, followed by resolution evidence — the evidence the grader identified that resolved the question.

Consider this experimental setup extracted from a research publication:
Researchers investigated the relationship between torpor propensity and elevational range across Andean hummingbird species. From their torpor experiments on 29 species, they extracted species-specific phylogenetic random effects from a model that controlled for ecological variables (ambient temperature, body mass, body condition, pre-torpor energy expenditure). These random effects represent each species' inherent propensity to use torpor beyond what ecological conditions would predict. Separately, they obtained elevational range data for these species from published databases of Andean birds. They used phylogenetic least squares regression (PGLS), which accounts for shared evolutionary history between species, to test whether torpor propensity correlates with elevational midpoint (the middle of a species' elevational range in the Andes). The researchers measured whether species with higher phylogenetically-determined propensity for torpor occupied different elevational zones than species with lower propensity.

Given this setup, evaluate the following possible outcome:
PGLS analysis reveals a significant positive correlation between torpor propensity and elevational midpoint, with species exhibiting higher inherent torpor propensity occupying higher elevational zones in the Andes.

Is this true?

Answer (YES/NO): YES